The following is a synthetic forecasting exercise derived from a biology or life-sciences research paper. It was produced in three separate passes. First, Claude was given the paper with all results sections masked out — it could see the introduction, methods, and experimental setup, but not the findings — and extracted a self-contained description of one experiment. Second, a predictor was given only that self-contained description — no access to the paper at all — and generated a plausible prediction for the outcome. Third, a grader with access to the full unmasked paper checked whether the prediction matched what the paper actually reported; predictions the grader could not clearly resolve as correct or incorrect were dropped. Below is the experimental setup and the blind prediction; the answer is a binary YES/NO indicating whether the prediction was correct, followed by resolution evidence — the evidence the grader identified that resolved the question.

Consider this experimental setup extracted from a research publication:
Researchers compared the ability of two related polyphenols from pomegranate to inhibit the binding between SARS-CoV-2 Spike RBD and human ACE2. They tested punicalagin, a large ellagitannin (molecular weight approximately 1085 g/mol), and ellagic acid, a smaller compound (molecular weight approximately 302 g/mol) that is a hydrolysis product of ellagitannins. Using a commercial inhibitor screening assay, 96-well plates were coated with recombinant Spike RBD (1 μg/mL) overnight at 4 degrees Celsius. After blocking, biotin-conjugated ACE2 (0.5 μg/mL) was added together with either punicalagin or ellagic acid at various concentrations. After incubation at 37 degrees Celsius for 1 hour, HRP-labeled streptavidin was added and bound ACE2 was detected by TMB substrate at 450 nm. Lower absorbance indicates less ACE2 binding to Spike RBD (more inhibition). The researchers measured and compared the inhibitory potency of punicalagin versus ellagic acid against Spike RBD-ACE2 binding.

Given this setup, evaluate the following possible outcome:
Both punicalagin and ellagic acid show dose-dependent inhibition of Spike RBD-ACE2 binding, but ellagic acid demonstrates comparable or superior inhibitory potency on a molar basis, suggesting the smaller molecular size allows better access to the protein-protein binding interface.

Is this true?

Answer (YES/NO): NO